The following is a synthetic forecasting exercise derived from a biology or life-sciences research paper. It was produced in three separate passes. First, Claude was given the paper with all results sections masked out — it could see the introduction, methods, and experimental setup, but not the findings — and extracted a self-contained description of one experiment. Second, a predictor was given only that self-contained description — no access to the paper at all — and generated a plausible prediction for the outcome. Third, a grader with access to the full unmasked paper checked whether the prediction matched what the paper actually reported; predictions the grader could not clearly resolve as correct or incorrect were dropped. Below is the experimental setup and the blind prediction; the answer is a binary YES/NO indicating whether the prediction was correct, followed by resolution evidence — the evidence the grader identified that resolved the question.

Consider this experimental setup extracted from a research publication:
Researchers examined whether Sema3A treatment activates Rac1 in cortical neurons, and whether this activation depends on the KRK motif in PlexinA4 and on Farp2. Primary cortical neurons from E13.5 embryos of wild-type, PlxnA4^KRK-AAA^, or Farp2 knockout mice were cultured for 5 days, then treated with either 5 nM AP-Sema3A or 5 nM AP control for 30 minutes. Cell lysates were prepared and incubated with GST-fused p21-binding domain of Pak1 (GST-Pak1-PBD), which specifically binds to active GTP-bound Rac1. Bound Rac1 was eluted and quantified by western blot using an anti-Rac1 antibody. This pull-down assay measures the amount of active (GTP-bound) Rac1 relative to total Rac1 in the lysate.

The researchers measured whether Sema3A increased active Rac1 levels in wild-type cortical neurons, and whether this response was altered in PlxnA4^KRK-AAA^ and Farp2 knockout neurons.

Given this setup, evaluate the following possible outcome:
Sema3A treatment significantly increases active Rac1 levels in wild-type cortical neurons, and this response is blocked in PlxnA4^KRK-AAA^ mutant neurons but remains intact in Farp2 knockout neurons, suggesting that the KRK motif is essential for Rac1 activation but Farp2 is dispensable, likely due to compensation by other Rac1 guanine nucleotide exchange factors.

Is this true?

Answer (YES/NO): NO